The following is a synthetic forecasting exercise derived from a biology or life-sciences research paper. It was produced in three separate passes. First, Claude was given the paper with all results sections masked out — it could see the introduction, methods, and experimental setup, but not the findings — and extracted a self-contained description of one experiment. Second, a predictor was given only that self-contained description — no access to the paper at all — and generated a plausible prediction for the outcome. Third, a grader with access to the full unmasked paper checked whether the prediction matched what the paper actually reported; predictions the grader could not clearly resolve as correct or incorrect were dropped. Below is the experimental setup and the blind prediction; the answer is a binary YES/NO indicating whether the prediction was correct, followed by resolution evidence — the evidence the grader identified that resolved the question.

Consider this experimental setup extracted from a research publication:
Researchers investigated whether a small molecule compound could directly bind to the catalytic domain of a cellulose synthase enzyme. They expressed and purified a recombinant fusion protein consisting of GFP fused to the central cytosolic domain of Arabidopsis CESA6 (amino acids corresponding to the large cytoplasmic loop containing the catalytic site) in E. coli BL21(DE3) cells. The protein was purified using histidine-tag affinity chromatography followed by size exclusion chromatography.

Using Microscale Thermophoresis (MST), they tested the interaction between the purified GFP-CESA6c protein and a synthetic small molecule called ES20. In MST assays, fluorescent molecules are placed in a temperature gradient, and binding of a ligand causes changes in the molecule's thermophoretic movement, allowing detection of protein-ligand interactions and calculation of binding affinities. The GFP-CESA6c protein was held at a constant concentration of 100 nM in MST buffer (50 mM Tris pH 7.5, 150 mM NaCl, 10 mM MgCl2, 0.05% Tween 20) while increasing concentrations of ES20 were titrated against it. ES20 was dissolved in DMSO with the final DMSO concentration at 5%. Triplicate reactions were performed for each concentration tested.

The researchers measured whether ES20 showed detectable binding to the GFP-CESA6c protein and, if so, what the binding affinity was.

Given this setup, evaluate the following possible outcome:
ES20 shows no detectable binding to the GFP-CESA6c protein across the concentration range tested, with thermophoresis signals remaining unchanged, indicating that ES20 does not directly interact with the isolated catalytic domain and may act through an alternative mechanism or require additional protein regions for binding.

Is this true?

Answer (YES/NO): NO